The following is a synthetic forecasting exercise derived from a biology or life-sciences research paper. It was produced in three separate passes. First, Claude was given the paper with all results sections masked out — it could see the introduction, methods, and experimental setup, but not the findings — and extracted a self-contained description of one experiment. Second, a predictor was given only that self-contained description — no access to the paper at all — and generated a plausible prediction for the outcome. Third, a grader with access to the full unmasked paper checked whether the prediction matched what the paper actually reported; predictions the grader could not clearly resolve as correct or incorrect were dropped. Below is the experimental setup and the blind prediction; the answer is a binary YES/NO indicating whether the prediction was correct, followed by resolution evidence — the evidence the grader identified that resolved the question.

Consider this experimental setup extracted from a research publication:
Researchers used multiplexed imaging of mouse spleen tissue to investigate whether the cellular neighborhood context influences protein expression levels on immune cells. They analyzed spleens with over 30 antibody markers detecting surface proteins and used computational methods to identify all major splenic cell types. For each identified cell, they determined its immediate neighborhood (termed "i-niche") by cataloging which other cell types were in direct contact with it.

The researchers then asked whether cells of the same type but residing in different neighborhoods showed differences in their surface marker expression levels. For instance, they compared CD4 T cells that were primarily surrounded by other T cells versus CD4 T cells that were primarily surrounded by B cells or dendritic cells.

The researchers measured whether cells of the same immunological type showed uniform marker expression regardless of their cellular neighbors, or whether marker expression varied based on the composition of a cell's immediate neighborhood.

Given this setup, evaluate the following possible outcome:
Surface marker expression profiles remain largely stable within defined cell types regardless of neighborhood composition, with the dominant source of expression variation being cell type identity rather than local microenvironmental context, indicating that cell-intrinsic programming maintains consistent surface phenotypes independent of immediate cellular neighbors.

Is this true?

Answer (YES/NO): NO